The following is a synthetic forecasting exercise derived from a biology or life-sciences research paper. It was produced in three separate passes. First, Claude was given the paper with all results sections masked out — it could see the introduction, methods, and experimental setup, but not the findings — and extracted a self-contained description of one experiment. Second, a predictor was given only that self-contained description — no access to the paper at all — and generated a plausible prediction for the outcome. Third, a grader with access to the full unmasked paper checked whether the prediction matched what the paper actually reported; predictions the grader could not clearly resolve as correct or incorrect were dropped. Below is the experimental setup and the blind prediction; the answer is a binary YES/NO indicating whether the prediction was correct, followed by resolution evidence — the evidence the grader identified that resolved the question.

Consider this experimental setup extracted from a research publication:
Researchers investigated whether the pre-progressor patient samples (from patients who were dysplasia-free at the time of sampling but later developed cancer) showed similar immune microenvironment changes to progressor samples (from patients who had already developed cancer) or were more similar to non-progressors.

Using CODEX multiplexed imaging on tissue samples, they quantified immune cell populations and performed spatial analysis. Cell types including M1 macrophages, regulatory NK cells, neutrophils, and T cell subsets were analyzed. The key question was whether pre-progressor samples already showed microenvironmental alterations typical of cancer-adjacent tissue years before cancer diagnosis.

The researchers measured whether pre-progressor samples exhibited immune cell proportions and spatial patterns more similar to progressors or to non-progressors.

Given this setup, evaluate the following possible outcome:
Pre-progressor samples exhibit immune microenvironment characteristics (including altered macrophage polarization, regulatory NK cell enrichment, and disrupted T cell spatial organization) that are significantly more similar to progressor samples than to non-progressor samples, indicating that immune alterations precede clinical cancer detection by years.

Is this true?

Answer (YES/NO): NO